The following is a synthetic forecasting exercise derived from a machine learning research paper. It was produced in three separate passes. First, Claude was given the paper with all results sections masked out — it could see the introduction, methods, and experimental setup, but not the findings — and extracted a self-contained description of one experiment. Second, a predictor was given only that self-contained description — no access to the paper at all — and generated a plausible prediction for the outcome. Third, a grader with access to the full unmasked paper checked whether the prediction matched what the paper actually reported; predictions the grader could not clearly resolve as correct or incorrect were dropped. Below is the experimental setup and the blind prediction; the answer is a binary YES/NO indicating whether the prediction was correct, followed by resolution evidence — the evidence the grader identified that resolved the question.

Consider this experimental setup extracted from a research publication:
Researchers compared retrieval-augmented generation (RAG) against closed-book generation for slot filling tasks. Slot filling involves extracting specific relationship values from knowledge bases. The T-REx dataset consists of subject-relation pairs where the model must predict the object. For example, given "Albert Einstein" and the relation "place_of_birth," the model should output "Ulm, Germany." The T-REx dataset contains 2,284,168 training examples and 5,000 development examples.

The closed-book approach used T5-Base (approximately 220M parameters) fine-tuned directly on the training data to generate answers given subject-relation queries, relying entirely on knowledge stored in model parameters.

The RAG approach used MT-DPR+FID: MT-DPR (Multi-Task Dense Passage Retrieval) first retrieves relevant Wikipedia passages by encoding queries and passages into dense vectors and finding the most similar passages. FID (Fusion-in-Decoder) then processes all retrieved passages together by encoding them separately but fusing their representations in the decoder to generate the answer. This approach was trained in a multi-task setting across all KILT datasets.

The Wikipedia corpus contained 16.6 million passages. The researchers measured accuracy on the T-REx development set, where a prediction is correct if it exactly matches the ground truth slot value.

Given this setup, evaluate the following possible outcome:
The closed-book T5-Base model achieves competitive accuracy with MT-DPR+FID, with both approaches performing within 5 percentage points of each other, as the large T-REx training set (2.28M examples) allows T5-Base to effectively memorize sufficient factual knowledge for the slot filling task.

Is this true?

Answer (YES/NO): NO